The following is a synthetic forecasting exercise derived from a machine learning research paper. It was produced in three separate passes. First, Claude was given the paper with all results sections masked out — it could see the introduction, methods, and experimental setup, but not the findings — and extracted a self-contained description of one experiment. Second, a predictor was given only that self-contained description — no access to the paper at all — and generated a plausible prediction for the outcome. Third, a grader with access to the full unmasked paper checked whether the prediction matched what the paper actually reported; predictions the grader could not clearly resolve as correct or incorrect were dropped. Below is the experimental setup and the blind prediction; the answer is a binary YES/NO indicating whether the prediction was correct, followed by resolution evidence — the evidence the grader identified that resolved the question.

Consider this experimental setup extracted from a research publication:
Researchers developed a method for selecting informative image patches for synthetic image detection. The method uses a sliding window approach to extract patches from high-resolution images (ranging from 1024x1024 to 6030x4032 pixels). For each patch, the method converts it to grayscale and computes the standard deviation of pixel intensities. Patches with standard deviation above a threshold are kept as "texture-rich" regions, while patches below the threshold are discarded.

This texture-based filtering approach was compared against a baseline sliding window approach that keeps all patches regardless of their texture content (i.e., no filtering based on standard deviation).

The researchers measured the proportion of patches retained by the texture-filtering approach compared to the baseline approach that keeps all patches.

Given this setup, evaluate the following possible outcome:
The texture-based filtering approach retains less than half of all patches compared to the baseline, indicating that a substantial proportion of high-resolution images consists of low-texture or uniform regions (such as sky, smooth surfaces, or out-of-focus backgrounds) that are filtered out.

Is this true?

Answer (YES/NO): NO